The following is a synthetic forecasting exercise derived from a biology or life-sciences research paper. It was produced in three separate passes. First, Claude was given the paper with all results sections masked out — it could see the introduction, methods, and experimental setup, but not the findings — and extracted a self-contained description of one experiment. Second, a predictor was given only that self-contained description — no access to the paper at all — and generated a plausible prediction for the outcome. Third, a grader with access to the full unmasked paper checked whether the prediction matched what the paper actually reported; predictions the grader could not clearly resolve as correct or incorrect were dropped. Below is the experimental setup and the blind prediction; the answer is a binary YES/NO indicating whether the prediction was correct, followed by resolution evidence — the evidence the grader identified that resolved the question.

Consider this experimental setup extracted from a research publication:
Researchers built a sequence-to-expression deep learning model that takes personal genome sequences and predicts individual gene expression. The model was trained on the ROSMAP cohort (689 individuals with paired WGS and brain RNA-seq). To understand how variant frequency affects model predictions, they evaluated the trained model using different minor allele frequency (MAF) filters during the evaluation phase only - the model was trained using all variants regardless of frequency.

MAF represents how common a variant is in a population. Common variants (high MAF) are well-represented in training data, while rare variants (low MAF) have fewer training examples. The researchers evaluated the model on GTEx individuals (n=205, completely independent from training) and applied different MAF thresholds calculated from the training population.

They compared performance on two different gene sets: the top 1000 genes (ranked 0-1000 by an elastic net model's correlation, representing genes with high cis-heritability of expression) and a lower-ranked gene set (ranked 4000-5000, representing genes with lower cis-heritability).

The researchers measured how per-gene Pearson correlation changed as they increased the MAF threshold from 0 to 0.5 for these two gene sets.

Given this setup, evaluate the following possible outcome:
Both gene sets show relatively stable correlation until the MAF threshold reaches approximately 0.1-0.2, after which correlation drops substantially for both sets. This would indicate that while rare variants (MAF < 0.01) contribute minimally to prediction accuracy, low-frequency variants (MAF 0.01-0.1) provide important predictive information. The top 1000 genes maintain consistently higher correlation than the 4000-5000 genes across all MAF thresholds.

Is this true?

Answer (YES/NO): NO